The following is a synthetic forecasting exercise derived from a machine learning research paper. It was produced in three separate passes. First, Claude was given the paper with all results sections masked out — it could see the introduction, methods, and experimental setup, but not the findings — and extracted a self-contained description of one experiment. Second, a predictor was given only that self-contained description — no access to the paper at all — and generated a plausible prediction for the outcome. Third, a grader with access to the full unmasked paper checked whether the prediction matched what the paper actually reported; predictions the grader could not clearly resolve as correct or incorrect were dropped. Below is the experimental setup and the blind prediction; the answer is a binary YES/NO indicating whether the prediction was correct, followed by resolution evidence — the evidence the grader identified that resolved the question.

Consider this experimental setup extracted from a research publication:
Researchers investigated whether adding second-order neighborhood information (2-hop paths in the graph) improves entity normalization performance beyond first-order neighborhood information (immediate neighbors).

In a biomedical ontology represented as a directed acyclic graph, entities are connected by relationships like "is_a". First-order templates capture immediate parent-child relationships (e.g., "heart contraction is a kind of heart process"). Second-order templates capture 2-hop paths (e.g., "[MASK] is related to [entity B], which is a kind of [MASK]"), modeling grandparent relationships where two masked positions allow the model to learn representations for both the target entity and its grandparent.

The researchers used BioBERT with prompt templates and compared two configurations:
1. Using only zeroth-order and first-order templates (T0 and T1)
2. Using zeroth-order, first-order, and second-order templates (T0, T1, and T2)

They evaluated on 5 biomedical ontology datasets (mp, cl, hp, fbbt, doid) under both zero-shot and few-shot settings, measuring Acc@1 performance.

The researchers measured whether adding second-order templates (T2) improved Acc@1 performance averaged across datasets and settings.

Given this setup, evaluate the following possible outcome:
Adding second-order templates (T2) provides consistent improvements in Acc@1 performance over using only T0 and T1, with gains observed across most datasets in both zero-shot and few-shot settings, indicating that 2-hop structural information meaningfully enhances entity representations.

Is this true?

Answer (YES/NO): YES